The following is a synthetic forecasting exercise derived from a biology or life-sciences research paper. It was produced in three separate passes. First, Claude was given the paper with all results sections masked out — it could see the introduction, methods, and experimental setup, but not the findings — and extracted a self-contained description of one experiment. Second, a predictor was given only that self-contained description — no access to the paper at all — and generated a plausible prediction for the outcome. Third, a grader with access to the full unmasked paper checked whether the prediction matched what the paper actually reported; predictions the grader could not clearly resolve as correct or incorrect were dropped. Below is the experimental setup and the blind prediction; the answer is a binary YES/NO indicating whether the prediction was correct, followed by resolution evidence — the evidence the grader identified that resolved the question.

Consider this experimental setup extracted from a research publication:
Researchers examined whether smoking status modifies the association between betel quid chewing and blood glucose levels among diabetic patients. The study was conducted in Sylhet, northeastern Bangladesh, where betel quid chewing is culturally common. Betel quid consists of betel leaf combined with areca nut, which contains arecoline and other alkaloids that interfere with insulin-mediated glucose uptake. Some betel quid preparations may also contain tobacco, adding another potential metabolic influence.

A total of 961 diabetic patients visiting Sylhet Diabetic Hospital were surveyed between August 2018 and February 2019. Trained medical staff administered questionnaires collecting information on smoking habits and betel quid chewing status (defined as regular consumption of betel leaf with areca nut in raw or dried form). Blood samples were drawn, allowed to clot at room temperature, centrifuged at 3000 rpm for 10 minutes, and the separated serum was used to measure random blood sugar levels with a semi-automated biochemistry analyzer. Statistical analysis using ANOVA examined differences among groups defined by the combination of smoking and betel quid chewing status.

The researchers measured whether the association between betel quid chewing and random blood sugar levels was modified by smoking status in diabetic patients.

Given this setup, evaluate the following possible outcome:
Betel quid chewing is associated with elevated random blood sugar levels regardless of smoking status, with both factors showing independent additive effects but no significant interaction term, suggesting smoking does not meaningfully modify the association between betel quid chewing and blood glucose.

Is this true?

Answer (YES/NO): NO